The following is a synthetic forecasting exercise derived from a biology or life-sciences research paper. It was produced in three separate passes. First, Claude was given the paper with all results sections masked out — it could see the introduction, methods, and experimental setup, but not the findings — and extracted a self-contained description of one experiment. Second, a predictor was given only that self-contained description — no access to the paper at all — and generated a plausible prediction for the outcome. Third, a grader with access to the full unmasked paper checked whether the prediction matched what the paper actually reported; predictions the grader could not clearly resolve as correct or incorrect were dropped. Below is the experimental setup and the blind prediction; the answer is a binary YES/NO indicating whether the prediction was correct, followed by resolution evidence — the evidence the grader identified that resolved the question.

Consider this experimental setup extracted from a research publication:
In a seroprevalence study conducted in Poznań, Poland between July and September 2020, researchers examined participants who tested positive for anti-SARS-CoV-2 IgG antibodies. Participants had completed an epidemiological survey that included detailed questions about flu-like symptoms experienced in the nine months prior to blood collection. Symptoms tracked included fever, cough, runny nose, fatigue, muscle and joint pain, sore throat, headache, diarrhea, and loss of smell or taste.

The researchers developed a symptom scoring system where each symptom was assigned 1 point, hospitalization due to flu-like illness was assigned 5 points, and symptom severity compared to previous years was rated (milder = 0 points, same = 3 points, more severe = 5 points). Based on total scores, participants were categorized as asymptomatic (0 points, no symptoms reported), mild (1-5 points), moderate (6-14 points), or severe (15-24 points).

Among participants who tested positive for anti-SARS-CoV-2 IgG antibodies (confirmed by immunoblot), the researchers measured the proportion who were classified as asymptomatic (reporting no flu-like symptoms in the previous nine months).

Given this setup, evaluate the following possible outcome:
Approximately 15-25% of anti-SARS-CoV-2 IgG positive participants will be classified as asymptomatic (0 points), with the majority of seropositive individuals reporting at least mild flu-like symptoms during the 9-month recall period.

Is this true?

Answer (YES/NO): NO